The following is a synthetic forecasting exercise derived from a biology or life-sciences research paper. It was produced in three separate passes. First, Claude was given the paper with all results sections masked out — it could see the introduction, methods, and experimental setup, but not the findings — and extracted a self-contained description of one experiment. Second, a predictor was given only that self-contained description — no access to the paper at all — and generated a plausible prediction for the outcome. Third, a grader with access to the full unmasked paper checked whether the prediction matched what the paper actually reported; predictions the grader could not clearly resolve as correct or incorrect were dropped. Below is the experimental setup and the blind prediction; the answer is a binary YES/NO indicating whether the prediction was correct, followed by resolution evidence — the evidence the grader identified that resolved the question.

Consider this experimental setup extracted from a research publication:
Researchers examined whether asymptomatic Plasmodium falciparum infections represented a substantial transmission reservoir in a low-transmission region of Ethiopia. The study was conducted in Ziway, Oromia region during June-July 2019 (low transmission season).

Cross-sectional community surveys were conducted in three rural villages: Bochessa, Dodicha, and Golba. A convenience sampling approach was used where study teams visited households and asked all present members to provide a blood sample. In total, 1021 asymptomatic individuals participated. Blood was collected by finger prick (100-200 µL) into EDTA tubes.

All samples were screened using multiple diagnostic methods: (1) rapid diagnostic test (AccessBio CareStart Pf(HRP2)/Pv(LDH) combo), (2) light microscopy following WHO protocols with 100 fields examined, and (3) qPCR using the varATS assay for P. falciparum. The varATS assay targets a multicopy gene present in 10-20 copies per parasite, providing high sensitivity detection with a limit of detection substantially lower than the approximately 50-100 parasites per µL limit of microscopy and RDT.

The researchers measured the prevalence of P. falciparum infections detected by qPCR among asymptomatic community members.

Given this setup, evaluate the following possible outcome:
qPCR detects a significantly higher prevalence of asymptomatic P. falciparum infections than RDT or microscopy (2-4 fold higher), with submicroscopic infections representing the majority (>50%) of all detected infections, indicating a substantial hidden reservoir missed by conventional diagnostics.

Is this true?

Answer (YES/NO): NO